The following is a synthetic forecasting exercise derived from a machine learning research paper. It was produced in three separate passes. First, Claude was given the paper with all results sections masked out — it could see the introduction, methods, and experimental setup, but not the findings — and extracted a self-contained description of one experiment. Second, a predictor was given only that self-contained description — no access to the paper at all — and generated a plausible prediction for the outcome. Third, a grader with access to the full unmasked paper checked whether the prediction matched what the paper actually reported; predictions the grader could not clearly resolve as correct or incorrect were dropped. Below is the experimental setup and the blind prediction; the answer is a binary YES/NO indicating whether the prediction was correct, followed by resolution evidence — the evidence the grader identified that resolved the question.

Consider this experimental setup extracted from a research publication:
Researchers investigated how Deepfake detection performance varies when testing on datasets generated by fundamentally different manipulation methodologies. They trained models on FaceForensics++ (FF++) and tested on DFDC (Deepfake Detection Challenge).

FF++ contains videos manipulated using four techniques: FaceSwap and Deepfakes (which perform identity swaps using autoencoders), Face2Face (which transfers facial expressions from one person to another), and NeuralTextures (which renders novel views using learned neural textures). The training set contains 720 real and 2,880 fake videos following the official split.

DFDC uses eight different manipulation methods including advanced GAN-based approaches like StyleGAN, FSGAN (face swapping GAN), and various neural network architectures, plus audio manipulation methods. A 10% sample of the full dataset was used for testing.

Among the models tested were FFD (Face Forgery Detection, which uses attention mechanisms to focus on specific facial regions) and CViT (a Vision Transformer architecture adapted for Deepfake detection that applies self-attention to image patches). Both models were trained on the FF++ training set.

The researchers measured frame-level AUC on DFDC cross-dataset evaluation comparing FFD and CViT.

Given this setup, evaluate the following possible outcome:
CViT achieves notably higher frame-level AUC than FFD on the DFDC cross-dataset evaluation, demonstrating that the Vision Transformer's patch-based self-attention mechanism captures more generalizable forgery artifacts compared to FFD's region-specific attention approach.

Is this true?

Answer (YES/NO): YES